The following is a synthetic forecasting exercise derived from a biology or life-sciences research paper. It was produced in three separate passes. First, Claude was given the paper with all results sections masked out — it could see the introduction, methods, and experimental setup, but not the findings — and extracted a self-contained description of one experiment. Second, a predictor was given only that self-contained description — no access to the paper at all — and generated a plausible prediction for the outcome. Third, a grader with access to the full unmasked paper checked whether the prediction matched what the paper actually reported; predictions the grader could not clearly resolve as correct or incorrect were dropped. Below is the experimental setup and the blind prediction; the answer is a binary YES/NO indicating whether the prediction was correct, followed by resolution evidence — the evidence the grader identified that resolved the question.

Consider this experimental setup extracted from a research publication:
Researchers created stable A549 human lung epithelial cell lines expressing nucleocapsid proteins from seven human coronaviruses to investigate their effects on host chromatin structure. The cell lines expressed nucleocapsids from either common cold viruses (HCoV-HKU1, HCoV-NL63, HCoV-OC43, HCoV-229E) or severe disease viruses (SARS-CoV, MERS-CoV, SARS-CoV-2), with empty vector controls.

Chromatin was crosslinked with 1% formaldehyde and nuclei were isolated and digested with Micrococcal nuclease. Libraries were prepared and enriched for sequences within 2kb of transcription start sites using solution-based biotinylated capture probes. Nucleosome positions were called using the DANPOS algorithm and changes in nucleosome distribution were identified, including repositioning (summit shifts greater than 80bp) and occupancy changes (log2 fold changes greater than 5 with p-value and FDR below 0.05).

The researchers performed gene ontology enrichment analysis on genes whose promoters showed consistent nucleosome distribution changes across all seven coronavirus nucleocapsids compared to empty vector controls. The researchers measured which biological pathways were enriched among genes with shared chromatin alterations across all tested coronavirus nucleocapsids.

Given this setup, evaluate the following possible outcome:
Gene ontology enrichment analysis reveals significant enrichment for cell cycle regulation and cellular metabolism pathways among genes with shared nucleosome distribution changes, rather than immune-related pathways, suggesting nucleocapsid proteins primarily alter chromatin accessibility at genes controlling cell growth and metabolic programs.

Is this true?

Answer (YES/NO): NO